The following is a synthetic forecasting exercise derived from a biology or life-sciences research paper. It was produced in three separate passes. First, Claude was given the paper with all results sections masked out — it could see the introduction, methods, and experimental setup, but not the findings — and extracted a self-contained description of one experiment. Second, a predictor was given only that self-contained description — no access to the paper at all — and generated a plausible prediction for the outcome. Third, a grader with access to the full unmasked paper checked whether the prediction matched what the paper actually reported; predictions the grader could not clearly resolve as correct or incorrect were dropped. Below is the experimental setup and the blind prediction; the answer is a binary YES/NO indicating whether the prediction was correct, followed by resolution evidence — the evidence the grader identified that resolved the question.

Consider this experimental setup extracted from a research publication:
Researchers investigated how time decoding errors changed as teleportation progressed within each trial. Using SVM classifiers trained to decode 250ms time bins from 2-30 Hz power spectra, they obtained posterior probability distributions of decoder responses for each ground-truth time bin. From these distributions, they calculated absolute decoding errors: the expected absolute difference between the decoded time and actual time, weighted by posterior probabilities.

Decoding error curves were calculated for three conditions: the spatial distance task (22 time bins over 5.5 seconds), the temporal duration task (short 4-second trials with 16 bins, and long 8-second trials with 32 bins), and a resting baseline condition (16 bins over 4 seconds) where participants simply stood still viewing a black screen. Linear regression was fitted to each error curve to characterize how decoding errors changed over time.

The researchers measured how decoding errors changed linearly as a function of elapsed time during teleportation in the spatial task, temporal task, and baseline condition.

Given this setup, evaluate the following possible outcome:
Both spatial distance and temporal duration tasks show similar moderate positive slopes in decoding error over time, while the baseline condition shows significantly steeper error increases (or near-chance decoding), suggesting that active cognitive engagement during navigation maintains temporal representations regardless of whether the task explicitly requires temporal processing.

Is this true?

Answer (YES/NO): NO